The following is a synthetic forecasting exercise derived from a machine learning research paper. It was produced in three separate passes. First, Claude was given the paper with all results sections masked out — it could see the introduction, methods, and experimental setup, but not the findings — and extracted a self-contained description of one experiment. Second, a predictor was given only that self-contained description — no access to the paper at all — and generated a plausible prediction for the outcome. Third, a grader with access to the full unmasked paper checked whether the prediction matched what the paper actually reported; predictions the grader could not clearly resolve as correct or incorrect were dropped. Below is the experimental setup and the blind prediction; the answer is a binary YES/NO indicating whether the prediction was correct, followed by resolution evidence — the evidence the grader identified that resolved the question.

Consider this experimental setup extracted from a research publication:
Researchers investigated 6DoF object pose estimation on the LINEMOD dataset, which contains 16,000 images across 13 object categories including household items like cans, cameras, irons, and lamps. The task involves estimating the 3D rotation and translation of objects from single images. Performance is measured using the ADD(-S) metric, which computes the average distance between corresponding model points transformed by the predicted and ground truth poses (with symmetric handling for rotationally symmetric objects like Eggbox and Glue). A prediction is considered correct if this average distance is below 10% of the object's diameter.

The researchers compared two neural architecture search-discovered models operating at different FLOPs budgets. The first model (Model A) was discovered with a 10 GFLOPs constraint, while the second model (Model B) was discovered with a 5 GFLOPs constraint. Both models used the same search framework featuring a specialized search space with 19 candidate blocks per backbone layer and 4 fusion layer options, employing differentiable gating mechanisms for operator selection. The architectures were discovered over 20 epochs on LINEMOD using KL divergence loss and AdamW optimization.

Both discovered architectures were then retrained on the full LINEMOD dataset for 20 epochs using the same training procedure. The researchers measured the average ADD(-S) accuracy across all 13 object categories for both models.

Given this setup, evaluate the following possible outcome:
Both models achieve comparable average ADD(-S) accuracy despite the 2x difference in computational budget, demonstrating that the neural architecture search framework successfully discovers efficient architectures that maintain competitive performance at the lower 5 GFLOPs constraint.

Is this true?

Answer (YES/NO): NO